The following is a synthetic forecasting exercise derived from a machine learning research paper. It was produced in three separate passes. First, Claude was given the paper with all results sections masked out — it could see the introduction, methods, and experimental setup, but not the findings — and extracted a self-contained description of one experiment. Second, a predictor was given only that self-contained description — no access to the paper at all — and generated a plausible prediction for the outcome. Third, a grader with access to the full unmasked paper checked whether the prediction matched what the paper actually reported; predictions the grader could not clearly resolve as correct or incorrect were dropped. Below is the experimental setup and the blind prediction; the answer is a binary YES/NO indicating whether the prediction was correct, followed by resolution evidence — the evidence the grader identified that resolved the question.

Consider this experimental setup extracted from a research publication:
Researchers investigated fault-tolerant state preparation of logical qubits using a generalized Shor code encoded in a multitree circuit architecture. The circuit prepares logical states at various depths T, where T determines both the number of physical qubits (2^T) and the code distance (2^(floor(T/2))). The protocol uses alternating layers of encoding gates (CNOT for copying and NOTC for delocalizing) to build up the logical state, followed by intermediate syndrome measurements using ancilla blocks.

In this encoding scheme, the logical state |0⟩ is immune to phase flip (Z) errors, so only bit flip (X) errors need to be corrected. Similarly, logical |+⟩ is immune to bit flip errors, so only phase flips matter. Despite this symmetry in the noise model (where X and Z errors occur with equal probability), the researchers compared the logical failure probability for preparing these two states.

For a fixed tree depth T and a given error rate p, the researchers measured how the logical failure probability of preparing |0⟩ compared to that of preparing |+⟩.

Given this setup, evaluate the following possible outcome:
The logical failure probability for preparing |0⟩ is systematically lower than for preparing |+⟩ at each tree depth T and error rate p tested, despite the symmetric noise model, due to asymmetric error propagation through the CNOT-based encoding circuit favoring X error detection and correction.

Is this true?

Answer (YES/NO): YES